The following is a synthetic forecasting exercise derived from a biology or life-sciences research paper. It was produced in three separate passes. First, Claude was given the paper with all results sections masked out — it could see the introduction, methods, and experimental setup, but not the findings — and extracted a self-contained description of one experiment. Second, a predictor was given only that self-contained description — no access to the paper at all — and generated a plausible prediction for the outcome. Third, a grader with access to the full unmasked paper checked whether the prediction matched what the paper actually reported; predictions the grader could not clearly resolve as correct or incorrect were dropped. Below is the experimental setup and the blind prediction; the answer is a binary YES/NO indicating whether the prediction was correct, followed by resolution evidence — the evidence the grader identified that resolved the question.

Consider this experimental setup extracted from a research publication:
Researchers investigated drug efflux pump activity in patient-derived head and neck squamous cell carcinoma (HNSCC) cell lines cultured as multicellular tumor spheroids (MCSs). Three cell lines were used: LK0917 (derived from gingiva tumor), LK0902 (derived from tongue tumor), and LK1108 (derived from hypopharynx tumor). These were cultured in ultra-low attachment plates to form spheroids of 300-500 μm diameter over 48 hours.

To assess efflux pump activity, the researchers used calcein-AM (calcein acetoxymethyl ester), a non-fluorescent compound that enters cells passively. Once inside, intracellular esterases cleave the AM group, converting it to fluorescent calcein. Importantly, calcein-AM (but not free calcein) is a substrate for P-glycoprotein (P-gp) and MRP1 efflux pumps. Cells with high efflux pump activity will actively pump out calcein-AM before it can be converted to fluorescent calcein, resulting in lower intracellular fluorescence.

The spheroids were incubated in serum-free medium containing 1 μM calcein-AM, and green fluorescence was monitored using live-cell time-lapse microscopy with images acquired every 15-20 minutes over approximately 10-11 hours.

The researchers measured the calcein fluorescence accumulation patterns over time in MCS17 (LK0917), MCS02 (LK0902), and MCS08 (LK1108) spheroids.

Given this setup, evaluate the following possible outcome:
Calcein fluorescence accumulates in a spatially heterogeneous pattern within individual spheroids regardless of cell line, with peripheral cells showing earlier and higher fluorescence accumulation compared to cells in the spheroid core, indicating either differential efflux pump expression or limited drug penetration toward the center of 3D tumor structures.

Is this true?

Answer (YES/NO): NO